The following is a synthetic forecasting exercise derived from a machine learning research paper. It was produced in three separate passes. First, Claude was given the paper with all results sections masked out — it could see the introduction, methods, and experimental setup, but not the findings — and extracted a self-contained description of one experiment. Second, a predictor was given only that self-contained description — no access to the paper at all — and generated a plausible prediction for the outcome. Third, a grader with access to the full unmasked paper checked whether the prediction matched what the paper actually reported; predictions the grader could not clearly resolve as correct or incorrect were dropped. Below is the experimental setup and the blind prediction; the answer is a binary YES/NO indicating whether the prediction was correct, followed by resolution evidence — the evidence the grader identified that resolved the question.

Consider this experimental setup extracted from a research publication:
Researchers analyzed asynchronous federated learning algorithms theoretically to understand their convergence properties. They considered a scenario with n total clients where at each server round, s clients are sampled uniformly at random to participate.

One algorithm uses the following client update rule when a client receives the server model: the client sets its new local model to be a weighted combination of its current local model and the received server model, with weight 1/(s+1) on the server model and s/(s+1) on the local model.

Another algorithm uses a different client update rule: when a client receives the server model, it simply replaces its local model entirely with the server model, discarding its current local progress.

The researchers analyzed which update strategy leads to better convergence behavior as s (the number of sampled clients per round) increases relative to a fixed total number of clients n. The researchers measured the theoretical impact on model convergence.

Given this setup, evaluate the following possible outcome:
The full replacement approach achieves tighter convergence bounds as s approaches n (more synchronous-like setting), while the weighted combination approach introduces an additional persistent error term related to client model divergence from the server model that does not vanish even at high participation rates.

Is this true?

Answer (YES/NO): YES